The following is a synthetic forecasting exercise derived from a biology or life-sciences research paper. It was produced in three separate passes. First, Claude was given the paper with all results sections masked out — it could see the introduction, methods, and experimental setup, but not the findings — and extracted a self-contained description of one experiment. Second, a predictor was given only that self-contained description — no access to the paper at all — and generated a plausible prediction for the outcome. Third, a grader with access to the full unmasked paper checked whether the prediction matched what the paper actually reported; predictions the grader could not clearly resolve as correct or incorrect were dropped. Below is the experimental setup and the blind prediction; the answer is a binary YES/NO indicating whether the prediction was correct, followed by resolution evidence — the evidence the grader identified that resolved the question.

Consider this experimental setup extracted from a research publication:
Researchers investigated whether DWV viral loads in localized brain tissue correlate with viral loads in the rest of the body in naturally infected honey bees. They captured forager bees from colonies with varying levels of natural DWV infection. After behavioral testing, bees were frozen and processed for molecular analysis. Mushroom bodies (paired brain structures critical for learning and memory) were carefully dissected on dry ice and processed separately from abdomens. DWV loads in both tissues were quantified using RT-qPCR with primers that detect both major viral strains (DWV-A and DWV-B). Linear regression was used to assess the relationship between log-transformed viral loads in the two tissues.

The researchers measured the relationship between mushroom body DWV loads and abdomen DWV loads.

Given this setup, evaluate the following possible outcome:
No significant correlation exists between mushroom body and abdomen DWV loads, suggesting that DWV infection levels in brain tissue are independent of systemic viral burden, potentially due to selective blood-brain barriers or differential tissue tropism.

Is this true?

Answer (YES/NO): NO